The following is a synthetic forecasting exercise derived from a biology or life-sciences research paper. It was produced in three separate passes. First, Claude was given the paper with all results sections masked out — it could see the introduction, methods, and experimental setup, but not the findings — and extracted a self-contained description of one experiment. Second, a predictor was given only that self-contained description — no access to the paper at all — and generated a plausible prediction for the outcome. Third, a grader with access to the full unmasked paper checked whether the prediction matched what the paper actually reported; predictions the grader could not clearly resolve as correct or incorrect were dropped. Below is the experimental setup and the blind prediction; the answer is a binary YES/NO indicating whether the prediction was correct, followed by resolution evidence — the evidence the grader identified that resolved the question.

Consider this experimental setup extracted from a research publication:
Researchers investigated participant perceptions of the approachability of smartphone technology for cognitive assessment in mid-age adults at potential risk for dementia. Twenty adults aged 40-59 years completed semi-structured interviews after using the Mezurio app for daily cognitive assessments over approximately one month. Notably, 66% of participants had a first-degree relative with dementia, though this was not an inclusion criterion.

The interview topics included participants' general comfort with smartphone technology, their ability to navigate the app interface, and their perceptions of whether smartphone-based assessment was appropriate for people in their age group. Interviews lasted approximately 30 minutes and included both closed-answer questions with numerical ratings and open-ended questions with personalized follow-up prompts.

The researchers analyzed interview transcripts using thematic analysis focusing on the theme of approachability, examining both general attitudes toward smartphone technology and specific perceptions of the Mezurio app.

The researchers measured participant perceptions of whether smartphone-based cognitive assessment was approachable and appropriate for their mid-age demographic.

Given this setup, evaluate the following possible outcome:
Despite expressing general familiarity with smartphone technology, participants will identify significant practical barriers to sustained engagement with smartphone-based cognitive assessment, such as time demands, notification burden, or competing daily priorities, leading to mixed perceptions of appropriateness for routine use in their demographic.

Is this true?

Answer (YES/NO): NO